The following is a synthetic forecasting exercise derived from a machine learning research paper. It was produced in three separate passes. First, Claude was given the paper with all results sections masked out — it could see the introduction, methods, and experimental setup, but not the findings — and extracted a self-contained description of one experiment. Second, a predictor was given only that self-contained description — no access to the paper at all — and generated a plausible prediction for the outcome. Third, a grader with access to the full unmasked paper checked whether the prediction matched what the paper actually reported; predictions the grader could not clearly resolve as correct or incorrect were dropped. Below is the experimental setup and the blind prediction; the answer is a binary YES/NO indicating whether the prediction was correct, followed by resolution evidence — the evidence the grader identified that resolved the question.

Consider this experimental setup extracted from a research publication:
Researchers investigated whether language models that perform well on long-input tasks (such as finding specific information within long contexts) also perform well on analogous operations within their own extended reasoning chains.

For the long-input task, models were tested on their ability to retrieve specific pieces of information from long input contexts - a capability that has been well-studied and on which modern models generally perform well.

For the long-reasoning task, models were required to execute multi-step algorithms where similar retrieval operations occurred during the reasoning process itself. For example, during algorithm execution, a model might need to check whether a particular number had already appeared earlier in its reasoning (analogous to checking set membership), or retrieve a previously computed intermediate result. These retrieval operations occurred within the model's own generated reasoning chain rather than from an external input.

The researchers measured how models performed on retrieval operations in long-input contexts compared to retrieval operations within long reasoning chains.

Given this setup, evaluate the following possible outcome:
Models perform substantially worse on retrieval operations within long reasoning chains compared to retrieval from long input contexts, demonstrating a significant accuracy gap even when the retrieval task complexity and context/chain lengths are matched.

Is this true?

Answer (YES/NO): NO